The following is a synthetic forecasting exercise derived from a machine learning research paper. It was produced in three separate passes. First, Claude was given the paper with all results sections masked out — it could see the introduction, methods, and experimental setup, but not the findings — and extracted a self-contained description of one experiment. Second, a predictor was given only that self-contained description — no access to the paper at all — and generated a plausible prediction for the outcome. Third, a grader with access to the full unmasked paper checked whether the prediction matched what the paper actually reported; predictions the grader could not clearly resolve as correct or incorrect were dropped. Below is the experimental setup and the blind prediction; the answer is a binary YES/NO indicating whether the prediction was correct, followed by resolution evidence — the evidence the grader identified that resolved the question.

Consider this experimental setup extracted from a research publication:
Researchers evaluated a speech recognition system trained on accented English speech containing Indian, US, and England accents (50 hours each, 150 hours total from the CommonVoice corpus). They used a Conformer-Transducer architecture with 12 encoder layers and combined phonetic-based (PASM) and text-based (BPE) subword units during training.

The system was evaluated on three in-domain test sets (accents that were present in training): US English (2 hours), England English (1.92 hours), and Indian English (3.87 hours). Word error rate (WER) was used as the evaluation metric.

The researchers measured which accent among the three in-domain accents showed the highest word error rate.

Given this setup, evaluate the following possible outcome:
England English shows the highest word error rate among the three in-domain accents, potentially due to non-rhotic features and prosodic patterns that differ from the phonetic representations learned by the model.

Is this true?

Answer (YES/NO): NO